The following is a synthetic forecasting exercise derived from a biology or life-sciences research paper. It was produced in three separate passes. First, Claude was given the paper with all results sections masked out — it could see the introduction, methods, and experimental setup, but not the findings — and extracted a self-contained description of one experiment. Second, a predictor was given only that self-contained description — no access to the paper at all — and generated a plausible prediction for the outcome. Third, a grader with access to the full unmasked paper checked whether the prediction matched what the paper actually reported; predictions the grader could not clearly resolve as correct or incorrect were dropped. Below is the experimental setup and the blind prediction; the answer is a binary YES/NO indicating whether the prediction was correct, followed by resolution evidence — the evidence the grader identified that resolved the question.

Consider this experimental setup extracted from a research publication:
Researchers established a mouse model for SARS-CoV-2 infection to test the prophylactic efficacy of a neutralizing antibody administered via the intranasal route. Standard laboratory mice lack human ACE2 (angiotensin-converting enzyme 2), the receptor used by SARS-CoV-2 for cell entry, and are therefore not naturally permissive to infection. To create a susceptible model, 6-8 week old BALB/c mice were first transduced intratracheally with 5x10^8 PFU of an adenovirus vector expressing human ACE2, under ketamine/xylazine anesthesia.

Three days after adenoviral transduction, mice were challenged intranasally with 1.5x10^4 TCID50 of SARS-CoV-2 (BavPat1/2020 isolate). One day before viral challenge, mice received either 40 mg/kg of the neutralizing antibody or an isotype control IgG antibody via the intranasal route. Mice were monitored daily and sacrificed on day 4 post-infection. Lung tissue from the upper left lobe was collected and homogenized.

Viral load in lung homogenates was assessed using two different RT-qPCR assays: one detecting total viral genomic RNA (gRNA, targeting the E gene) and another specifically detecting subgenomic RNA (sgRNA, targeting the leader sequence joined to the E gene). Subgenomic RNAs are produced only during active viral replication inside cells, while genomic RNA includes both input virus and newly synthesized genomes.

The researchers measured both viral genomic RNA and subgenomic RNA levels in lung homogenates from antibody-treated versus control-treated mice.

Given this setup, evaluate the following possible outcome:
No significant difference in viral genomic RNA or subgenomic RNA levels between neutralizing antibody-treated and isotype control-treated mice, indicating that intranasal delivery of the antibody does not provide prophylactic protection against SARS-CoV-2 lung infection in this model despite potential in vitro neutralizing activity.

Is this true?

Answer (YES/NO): NO